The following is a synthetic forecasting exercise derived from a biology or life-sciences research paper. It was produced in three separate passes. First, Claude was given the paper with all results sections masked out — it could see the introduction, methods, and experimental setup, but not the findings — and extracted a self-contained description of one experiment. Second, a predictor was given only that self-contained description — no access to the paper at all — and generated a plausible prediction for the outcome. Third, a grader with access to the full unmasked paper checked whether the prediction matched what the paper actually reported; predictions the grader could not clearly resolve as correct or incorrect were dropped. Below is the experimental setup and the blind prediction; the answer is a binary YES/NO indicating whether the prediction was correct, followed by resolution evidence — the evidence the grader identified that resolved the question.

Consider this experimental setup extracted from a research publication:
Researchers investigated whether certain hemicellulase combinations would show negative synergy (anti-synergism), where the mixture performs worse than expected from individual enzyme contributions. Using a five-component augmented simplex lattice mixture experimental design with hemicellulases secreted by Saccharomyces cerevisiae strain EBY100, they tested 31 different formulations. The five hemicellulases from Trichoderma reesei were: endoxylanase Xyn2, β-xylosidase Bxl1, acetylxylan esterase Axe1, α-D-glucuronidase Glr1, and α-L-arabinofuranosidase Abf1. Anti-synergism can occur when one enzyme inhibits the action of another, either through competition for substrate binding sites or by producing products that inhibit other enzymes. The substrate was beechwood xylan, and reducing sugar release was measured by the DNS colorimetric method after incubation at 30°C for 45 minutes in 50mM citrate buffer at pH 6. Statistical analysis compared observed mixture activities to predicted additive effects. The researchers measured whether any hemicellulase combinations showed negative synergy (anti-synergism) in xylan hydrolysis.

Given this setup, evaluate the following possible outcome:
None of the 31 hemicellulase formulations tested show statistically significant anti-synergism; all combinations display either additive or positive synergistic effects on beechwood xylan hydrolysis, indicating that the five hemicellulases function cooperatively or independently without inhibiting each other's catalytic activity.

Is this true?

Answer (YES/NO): YES